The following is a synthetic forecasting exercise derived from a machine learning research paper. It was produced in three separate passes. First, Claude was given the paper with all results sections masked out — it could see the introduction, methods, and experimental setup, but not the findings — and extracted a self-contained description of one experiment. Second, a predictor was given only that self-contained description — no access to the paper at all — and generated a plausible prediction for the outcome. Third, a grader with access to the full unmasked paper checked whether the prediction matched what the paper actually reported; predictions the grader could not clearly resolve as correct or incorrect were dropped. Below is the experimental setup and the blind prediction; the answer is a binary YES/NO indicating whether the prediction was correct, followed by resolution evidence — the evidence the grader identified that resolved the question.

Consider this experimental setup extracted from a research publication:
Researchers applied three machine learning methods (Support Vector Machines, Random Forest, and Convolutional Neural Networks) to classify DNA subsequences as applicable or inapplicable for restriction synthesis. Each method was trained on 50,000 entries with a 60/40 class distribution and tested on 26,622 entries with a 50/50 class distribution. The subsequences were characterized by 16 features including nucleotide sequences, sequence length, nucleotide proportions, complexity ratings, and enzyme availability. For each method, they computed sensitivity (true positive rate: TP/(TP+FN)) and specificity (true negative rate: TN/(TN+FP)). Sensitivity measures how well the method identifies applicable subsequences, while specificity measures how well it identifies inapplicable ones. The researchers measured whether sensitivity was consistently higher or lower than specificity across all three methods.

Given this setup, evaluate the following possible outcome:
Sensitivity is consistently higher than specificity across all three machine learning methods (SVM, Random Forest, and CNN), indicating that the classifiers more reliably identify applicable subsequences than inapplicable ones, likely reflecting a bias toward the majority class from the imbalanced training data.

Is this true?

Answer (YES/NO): YES